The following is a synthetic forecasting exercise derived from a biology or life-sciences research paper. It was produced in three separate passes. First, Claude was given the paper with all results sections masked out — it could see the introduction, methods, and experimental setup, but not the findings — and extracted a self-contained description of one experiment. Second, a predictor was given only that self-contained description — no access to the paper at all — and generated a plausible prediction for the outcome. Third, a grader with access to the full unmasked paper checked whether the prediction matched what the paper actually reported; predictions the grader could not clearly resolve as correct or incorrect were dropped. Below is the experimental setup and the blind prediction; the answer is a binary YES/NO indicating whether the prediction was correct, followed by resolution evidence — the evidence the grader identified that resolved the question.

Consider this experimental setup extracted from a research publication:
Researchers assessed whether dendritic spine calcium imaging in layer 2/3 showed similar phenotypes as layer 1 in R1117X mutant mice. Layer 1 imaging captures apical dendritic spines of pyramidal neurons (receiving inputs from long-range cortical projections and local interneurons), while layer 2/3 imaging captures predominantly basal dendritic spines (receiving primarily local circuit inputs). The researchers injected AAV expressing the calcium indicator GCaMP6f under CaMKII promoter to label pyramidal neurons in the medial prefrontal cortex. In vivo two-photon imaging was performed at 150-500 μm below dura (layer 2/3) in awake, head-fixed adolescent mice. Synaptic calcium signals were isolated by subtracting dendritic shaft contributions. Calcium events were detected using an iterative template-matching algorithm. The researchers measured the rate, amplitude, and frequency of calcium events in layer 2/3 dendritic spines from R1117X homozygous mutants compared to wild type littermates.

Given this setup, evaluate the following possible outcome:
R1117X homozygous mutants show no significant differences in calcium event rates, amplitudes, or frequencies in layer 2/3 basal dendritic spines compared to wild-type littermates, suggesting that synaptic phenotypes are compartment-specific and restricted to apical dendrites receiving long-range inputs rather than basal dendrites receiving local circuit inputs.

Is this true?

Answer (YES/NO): NO